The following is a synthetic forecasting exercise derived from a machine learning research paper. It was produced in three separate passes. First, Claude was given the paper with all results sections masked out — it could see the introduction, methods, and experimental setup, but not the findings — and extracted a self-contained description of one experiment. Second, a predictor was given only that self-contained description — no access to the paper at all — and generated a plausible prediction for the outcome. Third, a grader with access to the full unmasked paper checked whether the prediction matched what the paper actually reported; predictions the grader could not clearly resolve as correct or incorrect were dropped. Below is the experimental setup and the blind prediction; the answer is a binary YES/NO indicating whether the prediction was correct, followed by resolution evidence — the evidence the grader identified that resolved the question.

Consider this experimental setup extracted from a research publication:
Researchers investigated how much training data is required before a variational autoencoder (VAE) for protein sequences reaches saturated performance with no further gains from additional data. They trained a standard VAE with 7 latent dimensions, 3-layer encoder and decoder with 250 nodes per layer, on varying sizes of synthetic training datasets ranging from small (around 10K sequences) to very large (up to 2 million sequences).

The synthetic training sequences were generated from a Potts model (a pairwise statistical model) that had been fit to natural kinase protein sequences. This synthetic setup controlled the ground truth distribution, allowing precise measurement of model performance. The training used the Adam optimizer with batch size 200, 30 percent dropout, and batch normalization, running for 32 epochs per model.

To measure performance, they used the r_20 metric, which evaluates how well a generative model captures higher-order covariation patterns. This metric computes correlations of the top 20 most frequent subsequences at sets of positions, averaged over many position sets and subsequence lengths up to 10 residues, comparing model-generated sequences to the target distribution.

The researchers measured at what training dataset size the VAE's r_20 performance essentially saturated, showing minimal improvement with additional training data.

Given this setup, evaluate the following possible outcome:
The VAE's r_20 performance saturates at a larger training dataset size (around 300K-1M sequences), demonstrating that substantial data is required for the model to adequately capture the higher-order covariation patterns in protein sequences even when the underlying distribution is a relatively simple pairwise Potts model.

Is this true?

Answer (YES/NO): YES